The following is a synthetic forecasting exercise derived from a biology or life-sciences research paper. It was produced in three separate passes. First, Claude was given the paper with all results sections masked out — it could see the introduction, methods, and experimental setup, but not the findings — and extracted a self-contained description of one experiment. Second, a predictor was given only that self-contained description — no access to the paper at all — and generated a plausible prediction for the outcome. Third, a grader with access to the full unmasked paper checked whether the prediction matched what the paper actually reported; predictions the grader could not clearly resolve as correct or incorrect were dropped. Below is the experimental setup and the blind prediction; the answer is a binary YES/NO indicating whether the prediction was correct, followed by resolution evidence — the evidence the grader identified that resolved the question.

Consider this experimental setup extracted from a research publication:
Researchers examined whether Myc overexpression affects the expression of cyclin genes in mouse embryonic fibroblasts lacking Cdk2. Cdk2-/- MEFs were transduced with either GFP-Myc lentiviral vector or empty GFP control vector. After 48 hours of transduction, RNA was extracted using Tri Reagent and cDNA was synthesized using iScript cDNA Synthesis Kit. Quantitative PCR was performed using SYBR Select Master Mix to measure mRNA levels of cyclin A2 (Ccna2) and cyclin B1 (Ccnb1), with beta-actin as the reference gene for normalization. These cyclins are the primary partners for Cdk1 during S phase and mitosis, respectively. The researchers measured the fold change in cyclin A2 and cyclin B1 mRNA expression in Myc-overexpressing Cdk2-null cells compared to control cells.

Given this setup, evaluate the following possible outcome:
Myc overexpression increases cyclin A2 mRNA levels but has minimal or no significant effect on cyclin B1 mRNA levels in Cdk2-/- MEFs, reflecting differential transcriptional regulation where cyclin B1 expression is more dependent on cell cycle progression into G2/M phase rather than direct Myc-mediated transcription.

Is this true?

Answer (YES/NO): NO